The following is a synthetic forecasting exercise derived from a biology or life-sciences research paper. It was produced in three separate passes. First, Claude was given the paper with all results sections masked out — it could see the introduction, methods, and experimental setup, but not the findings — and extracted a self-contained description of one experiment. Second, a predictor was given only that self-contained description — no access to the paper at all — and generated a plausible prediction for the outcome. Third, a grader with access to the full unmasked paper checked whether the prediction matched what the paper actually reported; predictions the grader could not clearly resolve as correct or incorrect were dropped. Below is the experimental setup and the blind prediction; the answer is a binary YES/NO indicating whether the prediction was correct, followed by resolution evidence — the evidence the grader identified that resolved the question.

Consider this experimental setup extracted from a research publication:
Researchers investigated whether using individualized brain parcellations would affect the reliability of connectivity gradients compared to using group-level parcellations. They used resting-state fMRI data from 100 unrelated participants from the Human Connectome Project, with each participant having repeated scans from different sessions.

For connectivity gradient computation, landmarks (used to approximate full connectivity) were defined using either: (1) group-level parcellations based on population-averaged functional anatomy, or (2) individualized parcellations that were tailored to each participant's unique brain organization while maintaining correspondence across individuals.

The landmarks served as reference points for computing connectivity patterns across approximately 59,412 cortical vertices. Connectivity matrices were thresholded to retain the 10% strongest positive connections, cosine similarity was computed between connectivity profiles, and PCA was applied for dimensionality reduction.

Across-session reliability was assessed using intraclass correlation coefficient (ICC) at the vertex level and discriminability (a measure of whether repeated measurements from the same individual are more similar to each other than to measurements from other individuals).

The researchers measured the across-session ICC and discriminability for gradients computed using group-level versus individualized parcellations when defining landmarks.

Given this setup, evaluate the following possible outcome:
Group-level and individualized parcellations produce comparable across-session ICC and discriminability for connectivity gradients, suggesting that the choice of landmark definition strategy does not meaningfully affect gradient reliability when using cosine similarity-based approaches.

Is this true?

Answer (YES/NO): YES